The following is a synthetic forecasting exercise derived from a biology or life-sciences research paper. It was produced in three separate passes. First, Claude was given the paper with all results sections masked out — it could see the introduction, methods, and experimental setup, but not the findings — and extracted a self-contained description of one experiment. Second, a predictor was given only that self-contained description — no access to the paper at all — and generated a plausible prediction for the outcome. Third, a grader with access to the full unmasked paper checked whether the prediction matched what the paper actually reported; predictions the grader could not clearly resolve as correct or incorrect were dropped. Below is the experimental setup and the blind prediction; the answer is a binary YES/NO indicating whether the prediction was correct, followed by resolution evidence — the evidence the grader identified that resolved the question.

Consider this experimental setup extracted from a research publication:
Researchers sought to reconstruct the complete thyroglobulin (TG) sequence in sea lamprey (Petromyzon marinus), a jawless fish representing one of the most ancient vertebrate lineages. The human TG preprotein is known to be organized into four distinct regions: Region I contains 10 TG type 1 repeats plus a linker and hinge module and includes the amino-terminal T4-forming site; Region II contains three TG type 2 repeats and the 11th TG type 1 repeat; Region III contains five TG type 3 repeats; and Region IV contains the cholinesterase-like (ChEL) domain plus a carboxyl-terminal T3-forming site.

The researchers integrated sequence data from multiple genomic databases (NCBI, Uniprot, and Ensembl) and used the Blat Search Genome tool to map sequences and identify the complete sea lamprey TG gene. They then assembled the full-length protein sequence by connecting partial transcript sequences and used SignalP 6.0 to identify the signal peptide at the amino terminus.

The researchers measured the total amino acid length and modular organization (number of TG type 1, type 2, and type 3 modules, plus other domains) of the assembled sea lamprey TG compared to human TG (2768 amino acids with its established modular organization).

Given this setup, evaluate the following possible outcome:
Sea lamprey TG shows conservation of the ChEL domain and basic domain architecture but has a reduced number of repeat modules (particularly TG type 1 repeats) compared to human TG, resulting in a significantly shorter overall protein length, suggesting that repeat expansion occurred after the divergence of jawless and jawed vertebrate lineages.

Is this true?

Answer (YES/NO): NO